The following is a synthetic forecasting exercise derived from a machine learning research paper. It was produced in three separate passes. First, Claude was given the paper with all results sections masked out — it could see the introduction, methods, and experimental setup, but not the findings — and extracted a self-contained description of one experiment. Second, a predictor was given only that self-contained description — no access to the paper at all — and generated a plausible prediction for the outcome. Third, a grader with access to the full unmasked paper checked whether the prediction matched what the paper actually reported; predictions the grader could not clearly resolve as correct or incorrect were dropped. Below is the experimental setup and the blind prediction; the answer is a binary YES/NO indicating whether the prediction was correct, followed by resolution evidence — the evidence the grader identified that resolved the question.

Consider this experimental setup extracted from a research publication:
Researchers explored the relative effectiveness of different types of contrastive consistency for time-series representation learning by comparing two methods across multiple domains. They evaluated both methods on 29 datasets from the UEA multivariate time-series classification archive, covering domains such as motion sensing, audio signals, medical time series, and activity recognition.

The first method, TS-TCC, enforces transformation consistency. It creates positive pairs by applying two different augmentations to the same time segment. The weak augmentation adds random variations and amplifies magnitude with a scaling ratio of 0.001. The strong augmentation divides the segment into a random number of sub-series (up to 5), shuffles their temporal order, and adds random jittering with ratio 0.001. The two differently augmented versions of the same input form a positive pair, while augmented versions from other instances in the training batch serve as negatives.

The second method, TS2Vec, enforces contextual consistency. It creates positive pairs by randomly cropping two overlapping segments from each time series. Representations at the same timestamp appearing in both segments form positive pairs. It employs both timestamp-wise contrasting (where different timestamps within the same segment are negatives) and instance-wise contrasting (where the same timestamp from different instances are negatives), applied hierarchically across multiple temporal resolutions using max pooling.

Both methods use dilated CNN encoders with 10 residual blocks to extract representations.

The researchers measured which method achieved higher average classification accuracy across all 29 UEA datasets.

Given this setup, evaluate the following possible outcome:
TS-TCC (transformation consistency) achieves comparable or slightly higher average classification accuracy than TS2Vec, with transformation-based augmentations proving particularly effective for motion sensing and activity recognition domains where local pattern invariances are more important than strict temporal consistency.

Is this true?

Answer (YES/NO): NO